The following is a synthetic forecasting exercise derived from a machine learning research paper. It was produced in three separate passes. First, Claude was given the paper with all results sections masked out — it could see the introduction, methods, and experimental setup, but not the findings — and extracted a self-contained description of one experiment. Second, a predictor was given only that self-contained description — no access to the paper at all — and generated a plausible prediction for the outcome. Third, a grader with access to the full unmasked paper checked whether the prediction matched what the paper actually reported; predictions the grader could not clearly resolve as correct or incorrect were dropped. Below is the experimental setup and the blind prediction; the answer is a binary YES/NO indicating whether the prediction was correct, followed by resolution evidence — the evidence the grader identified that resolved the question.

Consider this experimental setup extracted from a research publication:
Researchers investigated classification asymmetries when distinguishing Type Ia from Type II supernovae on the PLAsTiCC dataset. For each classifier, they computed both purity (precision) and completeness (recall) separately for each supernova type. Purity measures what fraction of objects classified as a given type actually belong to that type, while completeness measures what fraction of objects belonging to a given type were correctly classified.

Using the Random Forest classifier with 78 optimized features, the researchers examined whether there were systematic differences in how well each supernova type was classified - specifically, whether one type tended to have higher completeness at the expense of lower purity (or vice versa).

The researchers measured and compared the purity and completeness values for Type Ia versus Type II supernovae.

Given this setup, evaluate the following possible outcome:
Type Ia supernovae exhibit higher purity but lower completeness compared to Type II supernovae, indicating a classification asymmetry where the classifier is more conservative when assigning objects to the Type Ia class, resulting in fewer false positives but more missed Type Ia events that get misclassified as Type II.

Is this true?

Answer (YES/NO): NO